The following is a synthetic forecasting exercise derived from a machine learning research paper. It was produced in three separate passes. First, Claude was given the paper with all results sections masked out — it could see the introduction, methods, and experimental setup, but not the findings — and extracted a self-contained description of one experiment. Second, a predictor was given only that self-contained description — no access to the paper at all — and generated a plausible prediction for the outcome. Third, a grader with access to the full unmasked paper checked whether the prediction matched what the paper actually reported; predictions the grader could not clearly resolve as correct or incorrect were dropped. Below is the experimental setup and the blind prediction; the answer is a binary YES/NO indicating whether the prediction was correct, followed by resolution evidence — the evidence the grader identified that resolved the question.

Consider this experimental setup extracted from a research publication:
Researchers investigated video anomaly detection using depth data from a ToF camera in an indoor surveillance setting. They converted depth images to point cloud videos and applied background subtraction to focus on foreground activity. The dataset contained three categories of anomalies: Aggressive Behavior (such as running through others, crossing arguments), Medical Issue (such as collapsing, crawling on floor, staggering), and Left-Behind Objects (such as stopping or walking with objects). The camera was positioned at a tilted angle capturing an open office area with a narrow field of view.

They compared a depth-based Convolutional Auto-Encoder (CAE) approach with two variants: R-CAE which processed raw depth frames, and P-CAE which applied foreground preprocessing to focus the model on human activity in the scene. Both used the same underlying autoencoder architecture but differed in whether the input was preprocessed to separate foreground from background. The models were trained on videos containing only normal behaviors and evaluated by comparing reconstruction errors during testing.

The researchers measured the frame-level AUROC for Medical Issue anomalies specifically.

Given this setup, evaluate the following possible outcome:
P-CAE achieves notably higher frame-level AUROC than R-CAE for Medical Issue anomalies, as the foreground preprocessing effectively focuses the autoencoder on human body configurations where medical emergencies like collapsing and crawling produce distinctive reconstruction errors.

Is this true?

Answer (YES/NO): YES